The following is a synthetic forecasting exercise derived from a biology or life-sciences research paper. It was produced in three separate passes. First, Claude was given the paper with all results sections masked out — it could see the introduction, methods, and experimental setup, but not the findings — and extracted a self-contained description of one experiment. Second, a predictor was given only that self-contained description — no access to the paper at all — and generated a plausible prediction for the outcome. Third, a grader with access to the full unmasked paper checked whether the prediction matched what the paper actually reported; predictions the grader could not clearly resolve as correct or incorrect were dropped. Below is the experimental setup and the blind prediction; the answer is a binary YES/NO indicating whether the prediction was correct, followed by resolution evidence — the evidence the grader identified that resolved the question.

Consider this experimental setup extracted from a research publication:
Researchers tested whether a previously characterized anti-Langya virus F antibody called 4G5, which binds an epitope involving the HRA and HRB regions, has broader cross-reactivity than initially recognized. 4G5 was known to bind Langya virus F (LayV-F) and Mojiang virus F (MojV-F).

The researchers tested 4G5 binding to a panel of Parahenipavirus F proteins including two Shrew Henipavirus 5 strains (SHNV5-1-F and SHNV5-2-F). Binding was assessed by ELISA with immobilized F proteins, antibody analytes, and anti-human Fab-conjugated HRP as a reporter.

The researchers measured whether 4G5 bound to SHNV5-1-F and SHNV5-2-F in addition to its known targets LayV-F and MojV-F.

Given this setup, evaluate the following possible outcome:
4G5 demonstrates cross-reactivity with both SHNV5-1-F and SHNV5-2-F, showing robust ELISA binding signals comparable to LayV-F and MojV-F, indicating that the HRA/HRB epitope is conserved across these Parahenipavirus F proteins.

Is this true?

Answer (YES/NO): YES